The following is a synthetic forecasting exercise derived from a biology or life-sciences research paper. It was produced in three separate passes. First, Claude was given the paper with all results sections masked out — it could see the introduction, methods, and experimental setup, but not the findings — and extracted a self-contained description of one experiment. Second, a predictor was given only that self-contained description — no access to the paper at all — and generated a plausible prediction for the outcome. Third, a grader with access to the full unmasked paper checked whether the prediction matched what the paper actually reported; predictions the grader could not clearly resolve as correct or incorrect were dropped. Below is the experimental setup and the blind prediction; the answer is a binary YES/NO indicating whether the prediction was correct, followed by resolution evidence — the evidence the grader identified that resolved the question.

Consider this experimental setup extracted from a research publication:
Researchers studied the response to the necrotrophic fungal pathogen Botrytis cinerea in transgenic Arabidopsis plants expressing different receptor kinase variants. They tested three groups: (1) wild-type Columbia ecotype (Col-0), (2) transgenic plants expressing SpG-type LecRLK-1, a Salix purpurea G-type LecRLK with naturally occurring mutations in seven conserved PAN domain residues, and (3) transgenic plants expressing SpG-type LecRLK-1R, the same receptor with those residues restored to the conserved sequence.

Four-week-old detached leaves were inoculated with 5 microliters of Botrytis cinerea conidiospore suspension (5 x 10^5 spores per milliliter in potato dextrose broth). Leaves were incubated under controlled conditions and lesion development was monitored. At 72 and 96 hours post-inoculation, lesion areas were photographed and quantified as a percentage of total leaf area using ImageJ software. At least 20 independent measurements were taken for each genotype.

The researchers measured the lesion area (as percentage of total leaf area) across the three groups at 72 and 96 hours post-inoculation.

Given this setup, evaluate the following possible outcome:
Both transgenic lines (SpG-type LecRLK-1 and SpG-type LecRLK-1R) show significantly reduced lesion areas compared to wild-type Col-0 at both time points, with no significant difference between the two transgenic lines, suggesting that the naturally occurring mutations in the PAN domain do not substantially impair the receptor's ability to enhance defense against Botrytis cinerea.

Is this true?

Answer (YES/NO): NO